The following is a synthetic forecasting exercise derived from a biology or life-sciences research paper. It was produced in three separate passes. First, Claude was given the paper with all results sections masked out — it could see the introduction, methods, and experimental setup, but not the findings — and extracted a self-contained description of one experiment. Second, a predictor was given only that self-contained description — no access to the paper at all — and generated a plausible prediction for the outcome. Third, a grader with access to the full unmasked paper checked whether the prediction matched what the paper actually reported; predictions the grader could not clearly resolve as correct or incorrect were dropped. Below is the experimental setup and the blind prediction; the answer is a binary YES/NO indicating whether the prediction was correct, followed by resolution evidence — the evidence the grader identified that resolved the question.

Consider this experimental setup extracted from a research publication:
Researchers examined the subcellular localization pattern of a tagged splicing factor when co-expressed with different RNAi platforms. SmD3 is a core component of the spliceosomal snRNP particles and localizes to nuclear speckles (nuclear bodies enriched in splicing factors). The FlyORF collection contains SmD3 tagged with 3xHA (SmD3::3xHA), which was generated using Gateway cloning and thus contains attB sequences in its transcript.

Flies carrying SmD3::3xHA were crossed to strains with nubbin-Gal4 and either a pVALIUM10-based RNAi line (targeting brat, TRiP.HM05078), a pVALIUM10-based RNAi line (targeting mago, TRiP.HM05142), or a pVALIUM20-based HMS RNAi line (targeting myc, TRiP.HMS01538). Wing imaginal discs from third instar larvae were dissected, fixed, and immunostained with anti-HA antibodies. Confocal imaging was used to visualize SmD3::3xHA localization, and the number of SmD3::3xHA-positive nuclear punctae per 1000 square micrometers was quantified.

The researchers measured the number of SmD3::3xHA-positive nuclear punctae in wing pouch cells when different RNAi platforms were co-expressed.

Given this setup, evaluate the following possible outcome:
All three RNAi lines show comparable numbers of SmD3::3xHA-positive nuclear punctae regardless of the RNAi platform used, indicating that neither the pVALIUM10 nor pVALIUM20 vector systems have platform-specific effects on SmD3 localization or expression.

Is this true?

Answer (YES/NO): NO